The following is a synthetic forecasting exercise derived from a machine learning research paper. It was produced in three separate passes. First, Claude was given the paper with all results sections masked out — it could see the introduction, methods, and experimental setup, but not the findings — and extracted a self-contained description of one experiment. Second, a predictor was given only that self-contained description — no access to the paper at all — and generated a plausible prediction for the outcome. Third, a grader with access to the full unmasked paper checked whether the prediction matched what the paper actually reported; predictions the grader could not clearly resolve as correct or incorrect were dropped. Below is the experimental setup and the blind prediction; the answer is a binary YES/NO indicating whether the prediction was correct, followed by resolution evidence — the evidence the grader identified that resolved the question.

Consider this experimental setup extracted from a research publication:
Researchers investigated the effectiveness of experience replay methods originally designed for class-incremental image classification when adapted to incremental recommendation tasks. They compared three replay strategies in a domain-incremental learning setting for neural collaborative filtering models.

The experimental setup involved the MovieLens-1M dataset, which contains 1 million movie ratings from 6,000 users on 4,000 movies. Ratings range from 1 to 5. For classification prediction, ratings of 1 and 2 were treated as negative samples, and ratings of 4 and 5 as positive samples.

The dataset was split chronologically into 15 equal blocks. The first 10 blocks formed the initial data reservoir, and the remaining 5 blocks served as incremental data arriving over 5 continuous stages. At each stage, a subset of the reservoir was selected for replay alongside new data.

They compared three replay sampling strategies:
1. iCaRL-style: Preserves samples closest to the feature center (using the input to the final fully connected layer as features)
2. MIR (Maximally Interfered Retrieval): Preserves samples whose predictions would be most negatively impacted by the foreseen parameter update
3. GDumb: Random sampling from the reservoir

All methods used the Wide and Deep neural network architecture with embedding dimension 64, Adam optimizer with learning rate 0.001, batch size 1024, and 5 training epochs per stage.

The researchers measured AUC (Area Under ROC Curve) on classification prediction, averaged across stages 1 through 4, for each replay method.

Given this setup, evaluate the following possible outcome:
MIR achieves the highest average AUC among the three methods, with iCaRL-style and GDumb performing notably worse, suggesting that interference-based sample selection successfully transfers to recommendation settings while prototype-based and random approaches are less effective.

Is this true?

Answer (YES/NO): NO